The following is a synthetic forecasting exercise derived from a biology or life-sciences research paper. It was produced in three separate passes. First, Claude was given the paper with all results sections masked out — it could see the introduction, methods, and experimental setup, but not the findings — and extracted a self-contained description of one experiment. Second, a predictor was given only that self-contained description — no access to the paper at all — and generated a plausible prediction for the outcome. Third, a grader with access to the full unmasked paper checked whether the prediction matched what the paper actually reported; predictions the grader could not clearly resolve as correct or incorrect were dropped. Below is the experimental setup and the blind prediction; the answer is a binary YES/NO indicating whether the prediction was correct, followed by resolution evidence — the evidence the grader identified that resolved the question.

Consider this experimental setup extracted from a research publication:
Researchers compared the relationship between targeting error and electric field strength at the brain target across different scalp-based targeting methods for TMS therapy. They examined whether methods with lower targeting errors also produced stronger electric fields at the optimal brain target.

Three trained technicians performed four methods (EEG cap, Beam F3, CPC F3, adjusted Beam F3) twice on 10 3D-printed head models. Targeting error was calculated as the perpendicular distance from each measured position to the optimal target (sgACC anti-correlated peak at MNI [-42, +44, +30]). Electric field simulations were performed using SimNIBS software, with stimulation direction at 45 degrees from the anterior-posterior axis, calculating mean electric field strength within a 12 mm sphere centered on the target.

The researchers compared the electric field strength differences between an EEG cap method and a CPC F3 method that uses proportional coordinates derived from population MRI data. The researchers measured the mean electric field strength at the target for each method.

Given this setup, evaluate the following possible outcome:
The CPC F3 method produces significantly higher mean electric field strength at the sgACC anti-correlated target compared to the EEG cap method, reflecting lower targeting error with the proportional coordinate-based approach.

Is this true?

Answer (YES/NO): YES